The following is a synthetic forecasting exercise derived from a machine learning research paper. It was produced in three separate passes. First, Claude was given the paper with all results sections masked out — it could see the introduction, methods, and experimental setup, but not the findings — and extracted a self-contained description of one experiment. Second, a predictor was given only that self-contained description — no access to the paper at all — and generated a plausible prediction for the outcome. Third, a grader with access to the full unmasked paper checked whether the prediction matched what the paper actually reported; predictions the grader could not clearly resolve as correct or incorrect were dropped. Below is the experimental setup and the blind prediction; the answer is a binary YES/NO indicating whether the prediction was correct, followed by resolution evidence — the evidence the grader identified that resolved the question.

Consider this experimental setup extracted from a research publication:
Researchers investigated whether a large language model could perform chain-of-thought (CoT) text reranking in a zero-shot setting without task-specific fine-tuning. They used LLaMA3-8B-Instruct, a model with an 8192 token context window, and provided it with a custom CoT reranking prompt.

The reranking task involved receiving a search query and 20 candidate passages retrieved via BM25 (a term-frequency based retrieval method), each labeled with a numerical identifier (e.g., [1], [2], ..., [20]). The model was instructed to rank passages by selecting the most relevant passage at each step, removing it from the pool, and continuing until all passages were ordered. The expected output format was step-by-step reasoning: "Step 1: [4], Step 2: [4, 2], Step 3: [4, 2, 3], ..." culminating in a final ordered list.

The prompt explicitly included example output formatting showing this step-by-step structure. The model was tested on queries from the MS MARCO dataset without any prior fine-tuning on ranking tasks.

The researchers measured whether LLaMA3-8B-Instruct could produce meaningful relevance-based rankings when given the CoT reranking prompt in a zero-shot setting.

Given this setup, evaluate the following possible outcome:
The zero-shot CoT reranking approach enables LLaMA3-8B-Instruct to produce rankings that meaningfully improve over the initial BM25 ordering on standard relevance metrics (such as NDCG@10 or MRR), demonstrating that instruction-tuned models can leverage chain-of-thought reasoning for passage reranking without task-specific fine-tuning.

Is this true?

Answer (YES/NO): NO